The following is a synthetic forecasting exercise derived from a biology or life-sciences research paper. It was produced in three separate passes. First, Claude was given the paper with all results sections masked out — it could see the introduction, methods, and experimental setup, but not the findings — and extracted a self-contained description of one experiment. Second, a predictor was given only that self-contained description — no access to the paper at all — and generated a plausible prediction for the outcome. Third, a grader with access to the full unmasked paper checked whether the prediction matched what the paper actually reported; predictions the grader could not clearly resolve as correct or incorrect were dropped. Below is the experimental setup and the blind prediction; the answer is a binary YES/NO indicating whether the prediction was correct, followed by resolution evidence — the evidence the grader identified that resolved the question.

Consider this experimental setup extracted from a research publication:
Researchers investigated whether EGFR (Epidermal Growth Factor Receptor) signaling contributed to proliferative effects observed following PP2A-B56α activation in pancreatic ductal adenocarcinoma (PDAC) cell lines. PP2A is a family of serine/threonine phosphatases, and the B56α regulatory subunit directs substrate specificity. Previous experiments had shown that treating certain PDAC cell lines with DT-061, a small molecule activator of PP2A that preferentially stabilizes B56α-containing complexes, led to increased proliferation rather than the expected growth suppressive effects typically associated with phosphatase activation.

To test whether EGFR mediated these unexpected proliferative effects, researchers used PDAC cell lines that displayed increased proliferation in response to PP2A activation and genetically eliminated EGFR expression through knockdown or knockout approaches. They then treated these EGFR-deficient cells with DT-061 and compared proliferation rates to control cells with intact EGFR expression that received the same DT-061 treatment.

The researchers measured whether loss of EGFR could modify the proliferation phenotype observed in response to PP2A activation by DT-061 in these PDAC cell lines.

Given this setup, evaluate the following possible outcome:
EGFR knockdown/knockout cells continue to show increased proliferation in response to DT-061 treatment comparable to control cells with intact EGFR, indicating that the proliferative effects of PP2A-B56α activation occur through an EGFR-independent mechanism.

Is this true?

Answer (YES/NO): NO